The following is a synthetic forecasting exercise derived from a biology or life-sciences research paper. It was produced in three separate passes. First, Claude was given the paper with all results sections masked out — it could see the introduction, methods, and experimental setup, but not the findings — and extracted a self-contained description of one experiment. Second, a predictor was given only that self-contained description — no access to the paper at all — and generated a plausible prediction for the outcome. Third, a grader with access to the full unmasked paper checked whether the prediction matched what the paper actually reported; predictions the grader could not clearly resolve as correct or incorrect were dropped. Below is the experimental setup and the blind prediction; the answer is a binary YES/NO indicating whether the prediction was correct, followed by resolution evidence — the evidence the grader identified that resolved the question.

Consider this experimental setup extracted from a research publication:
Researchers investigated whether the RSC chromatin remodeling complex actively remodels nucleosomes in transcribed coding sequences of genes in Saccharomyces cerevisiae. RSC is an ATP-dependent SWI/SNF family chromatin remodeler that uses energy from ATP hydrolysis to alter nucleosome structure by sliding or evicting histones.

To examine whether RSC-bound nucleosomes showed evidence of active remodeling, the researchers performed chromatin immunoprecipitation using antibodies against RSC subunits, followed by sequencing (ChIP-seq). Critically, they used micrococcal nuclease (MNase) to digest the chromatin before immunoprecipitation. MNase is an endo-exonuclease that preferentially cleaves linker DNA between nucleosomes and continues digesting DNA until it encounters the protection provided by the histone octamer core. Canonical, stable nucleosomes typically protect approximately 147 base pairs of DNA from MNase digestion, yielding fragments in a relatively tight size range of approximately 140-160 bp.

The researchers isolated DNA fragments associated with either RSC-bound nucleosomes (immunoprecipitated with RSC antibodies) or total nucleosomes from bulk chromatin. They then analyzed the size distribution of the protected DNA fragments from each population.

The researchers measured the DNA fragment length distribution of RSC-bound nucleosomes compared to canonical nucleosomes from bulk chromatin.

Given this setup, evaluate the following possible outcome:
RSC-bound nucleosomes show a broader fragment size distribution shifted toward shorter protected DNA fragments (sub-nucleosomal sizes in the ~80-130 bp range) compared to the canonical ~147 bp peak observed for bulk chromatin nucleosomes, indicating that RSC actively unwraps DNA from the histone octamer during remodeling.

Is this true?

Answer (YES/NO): YES